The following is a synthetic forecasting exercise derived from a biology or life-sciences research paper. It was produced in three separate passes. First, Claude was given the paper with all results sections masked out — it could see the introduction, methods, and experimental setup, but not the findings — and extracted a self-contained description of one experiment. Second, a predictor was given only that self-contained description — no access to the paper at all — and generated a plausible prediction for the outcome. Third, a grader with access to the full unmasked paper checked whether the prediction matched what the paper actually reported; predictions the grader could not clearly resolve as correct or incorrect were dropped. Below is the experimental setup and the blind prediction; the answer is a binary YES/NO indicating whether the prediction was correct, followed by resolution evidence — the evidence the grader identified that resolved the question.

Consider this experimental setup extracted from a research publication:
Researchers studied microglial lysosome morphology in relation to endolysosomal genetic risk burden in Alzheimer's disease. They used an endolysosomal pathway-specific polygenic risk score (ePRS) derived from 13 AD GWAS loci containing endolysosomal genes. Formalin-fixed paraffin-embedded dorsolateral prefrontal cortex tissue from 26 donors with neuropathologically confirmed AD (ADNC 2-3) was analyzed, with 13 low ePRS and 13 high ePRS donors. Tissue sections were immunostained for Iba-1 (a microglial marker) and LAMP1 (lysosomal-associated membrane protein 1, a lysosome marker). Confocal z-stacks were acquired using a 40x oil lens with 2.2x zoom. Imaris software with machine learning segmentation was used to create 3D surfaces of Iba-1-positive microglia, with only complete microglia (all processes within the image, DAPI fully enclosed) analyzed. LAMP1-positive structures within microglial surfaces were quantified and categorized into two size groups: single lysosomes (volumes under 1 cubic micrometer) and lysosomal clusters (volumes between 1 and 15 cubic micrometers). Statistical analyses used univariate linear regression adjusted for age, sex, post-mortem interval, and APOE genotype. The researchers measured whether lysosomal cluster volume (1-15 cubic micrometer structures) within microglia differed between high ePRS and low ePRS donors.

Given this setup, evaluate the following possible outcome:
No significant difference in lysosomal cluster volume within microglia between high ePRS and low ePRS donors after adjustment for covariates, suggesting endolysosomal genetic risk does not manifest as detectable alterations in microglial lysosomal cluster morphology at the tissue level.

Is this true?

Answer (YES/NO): NO